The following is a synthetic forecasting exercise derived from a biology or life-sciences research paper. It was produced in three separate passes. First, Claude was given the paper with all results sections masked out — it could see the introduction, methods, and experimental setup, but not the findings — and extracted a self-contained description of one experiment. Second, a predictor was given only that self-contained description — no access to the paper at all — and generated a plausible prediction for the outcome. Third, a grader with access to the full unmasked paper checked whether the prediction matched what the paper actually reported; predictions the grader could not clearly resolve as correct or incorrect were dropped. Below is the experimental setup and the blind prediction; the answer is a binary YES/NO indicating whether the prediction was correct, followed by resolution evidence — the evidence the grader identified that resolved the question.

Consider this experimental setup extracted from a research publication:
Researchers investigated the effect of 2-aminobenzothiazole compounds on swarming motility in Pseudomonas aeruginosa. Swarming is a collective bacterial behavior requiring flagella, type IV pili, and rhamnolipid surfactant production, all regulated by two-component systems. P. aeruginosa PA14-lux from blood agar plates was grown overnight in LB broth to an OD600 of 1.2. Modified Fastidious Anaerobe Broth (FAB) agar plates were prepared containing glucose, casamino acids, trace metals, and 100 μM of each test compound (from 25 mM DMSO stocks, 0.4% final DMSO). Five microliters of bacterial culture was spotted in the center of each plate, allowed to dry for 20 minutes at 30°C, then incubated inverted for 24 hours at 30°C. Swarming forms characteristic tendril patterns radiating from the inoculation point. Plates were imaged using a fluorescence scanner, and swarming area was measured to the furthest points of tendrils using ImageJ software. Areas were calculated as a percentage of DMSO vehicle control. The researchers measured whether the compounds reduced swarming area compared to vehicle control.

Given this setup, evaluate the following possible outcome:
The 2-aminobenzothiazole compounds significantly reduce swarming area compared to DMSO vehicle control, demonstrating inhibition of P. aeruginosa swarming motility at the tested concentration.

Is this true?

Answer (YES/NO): NO